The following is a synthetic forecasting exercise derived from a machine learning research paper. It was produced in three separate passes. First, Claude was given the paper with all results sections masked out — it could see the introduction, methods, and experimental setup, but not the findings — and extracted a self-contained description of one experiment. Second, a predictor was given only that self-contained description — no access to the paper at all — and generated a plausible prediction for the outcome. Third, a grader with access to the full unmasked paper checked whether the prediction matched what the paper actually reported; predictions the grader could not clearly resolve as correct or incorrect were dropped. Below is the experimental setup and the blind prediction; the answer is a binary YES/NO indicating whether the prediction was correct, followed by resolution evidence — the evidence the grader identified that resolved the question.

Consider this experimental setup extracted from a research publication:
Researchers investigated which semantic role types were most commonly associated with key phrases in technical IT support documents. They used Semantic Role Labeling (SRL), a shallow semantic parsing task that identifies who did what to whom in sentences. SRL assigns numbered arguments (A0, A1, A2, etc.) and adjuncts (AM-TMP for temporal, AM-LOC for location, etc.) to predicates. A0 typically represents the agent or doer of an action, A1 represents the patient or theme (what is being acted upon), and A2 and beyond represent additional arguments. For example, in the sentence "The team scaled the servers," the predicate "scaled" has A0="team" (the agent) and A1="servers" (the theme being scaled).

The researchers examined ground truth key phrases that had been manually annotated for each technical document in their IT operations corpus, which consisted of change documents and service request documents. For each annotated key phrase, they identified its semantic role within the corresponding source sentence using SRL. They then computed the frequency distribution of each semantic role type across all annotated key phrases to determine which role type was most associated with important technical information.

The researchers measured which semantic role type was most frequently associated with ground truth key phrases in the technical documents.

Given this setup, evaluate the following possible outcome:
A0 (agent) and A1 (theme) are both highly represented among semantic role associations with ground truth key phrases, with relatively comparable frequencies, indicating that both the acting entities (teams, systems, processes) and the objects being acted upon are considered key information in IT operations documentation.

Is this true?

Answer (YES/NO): NO